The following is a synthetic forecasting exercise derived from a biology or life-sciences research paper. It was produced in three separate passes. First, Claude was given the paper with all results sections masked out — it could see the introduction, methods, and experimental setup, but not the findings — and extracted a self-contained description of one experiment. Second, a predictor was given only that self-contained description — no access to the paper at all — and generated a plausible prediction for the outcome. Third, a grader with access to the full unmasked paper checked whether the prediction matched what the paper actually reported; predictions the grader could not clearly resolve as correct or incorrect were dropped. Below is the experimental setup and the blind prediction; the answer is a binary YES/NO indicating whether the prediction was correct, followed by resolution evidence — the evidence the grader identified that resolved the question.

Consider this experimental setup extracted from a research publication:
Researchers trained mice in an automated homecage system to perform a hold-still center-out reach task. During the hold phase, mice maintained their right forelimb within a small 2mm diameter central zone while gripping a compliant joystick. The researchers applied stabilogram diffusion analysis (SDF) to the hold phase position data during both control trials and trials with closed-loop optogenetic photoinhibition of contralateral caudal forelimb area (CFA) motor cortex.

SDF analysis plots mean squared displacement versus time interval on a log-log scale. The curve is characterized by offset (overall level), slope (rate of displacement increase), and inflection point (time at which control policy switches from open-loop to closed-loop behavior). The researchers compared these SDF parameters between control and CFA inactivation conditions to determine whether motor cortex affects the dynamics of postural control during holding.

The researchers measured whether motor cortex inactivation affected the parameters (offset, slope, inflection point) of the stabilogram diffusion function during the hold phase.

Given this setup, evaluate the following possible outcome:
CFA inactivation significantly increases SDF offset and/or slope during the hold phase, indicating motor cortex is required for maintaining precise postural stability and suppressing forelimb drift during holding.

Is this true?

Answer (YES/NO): NO